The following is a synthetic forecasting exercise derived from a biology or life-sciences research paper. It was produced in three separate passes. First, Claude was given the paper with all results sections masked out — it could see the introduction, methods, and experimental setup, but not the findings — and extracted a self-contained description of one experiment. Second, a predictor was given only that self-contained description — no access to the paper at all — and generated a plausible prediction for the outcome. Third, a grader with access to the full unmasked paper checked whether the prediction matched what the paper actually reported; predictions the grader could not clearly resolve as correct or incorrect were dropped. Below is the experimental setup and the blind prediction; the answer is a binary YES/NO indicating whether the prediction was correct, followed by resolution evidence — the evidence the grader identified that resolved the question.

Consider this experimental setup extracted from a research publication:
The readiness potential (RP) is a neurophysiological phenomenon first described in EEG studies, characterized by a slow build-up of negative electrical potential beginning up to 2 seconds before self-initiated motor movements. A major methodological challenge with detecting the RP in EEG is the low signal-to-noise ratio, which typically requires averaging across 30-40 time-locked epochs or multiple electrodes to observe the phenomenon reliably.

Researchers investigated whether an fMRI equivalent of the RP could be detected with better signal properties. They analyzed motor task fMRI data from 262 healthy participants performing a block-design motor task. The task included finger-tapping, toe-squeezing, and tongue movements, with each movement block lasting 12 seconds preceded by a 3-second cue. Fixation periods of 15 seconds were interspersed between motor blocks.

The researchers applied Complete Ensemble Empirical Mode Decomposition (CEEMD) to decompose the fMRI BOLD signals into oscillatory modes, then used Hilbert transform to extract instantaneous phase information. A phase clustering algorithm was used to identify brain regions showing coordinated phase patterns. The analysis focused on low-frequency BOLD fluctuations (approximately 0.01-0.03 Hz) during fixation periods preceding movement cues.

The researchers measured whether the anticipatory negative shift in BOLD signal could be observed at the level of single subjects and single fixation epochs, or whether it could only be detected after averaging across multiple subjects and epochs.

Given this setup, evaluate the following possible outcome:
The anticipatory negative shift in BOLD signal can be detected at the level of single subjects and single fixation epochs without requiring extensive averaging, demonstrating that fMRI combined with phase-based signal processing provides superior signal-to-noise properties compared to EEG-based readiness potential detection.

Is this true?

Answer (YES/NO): YES